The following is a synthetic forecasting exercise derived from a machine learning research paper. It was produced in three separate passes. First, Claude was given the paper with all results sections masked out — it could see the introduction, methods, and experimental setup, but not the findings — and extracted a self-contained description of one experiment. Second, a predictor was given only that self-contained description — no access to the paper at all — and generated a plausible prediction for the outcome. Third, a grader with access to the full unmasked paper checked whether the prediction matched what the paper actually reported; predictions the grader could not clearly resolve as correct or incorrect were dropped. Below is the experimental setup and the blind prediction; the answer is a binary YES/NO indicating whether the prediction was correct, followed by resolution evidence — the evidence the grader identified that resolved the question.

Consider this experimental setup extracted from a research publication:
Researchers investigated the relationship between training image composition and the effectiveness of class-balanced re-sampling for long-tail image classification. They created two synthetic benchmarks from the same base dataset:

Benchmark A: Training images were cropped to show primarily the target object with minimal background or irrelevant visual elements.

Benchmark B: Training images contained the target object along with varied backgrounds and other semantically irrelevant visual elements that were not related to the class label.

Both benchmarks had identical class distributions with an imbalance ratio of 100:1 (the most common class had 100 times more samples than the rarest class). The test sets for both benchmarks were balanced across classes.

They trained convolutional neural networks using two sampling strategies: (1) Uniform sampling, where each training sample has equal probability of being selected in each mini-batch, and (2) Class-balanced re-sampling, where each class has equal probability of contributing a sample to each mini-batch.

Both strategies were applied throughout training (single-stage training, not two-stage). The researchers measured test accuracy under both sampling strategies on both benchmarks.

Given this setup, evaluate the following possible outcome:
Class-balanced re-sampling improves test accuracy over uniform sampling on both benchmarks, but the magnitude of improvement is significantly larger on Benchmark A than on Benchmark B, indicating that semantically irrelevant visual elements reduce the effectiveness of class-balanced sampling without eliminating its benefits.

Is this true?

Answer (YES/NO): NO